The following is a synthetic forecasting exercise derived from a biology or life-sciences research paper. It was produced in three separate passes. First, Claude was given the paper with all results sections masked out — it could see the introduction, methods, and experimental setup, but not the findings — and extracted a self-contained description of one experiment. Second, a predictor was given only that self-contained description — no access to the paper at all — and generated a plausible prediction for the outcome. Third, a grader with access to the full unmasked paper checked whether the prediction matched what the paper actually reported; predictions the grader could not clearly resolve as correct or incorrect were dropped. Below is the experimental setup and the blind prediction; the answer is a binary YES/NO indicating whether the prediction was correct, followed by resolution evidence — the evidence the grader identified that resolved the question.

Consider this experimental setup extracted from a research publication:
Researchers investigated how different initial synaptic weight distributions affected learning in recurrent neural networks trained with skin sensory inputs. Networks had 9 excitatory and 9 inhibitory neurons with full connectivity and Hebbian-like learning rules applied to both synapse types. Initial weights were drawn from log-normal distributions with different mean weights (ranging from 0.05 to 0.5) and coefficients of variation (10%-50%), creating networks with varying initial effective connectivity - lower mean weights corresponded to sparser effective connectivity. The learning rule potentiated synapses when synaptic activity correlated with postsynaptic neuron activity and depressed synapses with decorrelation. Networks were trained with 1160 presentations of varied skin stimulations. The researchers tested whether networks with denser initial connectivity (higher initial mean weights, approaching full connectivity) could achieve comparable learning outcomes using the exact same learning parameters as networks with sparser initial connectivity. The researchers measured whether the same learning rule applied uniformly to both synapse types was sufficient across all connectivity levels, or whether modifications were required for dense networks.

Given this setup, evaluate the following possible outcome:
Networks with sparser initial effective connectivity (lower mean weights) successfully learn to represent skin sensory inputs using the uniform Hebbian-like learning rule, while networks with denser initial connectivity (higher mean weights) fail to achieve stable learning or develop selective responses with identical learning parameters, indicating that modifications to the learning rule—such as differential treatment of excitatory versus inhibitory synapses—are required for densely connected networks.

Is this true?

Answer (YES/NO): YES